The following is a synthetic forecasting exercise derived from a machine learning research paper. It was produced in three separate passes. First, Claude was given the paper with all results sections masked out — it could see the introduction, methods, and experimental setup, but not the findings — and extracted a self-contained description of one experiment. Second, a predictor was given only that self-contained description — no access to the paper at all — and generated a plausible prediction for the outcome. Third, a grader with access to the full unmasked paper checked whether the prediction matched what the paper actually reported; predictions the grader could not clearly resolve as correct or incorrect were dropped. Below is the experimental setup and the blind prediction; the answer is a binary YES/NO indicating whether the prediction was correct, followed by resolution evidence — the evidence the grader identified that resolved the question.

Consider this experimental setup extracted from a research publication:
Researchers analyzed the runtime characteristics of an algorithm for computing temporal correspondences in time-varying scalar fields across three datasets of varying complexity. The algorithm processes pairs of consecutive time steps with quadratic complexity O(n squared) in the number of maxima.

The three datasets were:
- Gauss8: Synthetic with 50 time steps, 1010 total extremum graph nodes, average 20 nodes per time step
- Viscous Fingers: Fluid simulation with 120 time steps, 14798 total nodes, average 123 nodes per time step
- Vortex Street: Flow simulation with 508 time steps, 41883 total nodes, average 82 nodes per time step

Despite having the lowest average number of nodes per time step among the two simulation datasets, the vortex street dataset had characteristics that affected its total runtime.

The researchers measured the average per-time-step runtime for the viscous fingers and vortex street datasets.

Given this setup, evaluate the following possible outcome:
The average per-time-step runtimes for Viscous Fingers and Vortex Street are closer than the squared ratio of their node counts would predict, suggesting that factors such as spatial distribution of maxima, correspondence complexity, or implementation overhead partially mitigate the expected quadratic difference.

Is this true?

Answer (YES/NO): YES